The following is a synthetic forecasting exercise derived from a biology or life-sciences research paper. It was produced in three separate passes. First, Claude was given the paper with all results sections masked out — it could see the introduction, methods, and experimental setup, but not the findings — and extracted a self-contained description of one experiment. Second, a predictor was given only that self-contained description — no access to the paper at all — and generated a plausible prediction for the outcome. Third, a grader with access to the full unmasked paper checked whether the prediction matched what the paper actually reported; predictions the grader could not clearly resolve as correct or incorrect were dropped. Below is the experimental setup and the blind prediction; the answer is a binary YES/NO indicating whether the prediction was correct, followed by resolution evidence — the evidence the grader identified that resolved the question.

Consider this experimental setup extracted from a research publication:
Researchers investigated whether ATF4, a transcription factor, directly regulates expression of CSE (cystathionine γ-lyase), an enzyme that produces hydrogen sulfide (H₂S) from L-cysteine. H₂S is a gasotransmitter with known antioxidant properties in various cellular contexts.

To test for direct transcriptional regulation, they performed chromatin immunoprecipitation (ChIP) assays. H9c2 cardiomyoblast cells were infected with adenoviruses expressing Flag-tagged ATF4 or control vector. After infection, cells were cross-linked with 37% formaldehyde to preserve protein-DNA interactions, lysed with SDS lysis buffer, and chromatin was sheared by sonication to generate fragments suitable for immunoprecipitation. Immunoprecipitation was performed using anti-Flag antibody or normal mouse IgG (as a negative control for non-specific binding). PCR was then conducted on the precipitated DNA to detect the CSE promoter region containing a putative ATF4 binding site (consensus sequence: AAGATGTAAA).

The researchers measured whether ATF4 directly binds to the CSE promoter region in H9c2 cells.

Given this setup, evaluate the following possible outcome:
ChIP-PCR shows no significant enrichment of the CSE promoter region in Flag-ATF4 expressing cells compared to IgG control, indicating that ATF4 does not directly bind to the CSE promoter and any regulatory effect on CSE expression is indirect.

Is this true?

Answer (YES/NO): NO